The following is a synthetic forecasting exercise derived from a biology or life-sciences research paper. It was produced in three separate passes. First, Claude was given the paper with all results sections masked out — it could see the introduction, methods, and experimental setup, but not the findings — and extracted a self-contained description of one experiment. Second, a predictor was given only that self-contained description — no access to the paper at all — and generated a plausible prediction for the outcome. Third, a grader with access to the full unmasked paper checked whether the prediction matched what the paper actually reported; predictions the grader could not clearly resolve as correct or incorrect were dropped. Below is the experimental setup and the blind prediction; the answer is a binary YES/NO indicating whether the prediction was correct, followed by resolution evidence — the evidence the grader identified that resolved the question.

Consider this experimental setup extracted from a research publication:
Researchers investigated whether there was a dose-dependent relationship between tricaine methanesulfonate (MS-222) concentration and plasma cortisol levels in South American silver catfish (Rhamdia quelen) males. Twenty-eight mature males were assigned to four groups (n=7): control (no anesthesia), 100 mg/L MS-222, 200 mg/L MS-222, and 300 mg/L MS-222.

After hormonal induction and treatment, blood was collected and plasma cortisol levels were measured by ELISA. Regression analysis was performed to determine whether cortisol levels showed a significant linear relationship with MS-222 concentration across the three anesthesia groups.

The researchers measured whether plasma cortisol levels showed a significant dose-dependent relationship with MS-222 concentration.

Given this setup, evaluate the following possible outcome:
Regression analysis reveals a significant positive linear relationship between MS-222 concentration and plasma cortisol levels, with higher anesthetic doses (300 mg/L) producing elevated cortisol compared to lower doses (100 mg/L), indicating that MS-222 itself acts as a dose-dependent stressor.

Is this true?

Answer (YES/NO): NO